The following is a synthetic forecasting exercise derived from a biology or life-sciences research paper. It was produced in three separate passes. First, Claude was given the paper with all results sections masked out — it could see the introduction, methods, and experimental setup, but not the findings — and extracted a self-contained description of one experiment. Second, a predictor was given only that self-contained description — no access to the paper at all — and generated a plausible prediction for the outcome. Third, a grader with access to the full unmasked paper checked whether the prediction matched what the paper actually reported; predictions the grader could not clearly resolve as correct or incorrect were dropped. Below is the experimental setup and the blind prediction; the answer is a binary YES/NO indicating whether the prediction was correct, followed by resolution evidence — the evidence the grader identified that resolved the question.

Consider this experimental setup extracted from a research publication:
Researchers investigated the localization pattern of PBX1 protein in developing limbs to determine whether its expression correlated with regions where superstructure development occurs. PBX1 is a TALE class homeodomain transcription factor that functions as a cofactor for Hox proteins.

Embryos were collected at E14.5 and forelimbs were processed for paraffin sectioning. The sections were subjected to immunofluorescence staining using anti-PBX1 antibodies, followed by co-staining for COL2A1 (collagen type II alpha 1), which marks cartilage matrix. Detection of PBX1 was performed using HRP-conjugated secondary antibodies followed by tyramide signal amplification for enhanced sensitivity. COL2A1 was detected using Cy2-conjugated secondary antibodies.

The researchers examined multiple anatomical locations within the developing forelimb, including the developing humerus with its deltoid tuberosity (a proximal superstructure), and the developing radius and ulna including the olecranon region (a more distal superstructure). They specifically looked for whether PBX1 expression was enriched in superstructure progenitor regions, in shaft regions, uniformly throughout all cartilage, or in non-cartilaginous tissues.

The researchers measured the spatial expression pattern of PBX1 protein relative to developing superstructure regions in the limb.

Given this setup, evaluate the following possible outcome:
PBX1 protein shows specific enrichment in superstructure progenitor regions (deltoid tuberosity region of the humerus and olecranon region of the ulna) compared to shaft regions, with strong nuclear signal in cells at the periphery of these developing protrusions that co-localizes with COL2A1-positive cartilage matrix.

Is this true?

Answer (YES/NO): NO